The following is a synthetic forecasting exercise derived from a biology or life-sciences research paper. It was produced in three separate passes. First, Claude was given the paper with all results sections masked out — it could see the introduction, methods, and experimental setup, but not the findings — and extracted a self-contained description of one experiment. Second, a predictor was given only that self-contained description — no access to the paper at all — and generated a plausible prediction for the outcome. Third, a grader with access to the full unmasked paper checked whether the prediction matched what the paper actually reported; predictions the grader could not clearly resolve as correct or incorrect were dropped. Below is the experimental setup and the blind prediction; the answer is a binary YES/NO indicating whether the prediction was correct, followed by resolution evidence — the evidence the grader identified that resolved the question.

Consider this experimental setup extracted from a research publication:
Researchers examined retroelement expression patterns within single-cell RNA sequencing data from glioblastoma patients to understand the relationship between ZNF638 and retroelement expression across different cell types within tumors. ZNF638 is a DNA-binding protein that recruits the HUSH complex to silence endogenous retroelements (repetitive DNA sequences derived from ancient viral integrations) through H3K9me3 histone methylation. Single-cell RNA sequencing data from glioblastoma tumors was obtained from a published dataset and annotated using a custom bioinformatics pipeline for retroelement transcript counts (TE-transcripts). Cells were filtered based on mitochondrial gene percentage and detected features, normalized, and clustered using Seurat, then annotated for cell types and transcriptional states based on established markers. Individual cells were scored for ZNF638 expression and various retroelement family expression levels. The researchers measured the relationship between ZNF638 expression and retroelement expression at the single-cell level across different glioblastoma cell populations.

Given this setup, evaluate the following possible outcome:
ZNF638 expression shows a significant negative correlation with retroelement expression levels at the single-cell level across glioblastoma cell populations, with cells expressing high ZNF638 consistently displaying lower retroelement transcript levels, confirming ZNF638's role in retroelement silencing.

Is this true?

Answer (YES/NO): YES